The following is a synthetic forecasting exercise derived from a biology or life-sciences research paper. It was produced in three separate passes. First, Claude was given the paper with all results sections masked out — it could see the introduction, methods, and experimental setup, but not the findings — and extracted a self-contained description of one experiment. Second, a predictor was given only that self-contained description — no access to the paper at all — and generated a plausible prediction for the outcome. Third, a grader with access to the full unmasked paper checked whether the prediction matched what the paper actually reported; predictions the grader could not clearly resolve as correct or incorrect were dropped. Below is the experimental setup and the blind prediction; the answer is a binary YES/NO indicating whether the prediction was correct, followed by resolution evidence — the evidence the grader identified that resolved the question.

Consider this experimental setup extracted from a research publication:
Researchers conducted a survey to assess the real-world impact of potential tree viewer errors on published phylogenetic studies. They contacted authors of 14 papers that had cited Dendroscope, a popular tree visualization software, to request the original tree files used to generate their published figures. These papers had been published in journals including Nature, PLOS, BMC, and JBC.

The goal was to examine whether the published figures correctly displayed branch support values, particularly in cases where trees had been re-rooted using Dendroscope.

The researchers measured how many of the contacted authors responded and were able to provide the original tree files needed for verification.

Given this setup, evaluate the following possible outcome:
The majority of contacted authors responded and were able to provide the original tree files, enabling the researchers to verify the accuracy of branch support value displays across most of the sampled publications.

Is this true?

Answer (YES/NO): NO